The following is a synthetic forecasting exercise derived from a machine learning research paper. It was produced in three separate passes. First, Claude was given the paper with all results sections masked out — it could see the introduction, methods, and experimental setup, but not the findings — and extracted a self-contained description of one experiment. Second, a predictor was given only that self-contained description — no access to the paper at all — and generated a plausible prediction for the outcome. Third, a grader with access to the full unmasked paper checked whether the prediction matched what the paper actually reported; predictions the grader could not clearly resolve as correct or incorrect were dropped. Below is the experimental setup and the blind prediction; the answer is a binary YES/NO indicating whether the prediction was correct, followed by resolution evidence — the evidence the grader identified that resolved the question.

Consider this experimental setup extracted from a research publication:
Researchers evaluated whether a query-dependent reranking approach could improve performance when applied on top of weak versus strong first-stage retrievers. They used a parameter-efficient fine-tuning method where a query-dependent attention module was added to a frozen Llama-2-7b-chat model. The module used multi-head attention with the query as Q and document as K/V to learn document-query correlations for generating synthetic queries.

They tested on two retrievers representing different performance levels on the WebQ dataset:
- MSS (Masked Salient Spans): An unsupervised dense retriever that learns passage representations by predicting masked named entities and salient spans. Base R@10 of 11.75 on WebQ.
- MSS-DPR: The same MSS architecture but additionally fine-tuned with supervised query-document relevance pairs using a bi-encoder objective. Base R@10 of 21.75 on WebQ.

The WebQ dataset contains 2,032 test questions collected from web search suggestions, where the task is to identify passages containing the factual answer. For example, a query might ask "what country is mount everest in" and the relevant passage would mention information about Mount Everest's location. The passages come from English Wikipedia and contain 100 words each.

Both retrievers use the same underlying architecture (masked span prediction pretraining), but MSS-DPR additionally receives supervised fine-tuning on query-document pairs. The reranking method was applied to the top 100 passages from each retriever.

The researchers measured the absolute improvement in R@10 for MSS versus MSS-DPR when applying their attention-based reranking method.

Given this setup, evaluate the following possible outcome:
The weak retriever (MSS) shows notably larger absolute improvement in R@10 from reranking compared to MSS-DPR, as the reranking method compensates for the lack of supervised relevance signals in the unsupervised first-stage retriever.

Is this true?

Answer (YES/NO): YES